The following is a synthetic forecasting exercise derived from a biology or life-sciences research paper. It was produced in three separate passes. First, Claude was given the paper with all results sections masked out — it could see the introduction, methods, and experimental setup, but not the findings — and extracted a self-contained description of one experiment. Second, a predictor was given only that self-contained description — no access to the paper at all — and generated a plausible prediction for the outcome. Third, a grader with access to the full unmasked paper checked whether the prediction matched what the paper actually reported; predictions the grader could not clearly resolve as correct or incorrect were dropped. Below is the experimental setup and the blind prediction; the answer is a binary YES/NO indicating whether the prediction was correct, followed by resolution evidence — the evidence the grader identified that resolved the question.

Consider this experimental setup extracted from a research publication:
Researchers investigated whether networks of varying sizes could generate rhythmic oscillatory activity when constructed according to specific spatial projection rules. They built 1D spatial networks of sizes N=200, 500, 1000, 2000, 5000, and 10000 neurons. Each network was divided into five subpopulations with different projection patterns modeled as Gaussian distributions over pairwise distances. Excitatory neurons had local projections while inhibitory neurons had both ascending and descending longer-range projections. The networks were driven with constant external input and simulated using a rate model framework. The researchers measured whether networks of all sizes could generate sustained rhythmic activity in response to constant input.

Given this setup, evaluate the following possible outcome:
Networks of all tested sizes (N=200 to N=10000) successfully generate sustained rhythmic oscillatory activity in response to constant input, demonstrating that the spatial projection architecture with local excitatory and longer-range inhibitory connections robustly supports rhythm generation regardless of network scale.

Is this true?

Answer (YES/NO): YES